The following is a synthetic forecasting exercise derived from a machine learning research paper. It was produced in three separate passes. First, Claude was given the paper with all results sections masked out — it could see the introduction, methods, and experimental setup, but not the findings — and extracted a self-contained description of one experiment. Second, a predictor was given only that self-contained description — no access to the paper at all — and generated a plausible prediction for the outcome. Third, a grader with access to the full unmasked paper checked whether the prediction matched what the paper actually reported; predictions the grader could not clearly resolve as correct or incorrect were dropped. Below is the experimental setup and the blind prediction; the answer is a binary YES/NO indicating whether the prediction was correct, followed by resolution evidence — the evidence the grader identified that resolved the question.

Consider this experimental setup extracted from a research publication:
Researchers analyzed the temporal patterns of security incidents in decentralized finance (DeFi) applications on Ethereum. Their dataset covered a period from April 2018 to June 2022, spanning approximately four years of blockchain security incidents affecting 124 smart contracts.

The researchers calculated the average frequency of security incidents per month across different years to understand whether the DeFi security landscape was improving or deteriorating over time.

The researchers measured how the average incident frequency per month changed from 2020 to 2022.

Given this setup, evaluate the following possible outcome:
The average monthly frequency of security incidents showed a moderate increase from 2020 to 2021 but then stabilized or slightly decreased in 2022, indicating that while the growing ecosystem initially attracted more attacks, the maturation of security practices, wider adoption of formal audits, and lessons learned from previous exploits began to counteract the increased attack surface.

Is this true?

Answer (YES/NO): NO